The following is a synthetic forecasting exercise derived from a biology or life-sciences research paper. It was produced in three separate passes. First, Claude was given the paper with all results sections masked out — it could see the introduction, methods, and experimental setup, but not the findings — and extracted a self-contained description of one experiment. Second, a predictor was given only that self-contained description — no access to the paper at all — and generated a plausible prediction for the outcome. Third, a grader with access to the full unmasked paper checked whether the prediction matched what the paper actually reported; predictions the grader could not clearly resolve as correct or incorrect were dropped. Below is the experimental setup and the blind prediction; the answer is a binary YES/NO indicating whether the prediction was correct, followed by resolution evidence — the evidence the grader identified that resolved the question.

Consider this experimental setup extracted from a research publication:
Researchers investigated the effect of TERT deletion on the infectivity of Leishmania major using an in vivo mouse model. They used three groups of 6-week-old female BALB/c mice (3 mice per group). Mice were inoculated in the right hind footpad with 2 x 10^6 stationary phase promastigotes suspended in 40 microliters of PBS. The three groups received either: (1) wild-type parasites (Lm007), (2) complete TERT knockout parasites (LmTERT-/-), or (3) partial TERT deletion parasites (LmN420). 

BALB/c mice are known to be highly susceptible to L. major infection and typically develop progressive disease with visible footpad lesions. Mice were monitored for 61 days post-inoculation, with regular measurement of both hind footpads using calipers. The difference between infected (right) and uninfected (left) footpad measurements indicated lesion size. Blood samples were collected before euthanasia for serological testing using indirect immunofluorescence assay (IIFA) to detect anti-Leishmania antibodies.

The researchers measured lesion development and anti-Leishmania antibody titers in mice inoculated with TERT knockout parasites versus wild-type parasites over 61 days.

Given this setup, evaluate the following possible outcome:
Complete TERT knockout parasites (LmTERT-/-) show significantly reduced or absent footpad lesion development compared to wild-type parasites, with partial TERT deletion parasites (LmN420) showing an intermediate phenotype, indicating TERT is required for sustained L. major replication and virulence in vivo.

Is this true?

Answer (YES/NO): NO